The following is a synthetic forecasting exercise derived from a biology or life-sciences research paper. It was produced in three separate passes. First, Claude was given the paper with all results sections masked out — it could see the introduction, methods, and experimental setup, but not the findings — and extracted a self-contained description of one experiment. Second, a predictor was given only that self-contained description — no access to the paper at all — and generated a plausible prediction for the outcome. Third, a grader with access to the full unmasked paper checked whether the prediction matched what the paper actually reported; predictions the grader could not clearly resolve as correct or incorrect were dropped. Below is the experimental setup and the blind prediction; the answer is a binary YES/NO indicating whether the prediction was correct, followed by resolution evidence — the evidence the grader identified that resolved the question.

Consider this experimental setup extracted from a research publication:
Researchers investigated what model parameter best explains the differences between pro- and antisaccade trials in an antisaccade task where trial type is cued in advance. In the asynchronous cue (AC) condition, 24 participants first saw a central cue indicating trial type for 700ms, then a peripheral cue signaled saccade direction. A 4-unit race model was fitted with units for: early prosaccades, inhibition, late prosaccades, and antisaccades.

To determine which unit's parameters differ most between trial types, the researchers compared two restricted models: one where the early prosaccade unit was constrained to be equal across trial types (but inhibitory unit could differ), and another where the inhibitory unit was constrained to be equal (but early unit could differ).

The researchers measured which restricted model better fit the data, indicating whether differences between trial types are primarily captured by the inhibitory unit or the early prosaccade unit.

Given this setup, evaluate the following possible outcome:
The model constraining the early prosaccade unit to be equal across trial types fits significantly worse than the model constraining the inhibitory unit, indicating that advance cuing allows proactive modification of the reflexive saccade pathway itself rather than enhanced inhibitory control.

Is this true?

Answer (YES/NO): NO